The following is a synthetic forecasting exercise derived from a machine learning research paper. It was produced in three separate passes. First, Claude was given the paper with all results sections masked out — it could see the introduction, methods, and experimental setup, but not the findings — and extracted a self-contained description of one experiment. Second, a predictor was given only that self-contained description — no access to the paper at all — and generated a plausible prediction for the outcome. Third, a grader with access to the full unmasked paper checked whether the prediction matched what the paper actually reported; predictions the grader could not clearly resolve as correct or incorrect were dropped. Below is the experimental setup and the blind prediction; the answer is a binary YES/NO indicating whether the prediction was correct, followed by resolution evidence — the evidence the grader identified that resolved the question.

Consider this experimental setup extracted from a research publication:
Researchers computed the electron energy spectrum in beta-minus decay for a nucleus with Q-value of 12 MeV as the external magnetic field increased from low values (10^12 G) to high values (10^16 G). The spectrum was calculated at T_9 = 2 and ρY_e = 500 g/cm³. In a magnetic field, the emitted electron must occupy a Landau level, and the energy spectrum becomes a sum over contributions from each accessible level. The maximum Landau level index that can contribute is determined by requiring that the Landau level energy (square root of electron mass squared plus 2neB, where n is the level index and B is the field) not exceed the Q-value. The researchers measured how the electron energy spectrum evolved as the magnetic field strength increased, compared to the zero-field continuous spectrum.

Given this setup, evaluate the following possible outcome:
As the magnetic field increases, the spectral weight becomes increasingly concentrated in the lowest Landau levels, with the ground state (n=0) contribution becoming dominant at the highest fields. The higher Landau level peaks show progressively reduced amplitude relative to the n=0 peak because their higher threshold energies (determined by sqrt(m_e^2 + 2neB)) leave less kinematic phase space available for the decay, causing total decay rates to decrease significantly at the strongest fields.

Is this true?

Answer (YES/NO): NO